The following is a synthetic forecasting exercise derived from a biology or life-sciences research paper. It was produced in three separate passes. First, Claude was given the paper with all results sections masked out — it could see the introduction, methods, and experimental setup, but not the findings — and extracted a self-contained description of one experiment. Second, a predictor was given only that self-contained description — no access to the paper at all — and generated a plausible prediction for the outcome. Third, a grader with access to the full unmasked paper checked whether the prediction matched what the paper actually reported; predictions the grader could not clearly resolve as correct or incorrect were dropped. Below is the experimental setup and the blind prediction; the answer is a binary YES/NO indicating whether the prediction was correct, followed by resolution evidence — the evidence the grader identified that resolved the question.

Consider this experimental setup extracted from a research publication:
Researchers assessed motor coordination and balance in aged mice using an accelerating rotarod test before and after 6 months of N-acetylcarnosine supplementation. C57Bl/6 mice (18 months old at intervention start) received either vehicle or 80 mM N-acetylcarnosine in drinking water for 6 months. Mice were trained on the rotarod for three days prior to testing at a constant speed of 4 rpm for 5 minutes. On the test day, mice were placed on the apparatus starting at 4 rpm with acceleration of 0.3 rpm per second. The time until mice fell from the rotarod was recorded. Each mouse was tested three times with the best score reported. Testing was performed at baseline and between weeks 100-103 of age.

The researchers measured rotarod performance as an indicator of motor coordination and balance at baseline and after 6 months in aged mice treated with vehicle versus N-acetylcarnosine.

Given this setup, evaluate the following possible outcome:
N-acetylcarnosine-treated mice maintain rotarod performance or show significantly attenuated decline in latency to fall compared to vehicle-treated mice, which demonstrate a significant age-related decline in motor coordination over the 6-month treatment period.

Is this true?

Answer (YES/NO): NO